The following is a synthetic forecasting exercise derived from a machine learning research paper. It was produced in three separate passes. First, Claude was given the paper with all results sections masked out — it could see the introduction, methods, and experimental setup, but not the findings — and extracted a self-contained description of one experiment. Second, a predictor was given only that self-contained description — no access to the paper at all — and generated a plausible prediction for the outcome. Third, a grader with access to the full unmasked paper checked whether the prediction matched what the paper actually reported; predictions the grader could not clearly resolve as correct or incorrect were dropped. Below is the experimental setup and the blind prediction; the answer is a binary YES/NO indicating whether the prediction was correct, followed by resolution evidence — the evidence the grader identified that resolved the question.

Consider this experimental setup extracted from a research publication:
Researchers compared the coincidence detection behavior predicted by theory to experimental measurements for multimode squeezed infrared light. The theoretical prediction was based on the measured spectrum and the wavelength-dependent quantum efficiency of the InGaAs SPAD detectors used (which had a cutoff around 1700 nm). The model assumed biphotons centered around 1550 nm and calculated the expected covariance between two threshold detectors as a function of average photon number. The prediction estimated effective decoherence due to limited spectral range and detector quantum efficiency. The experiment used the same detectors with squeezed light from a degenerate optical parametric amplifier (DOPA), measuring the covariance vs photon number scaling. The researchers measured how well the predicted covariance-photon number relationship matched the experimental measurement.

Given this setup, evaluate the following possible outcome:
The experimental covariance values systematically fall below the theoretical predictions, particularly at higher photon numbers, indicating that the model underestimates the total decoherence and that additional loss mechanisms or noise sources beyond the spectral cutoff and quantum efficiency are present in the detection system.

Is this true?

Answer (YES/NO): NO